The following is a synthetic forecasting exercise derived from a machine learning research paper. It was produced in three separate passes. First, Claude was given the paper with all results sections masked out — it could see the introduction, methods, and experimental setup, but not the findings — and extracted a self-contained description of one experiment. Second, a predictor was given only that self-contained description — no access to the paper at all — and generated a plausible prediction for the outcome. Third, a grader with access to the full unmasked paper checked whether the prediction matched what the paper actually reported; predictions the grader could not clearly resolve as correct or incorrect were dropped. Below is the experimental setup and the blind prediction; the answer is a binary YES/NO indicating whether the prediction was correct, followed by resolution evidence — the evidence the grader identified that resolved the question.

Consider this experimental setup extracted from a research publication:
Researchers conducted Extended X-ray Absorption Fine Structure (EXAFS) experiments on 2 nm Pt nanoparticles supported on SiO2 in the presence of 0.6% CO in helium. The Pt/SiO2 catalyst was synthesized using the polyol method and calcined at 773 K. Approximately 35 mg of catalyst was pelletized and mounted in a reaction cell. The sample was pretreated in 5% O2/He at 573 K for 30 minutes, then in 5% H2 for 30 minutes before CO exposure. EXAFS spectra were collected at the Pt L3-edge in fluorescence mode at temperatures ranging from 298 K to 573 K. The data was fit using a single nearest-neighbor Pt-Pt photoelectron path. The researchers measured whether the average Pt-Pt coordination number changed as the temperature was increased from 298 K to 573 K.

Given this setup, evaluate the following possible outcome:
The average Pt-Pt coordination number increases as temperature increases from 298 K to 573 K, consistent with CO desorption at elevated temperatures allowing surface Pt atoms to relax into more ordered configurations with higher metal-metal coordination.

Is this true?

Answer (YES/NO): NO